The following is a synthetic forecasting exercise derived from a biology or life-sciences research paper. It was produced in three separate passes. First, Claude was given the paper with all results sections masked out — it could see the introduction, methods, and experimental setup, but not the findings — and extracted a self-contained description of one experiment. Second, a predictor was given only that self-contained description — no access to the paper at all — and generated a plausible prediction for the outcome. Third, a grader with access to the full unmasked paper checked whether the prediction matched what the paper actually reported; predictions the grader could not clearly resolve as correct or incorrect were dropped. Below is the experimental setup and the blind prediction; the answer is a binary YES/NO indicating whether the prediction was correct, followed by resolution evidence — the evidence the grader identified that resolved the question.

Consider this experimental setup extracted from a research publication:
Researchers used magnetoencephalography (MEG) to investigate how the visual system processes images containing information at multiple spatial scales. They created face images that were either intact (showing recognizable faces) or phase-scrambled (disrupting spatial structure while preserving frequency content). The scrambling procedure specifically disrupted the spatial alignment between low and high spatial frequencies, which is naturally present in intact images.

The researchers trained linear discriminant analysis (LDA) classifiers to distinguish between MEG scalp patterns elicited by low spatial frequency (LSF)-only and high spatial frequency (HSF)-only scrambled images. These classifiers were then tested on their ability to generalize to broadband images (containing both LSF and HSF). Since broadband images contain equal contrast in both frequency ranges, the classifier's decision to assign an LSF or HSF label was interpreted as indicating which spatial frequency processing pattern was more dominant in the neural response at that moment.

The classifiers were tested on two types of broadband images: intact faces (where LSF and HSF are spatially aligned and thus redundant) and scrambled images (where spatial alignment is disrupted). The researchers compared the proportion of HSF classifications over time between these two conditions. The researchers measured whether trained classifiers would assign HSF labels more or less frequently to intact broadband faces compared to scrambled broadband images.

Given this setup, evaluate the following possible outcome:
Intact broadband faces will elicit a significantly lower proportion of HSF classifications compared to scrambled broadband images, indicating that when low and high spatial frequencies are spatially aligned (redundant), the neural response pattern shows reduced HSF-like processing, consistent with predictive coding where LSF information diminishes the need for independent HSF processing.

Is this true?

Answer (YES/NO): YES